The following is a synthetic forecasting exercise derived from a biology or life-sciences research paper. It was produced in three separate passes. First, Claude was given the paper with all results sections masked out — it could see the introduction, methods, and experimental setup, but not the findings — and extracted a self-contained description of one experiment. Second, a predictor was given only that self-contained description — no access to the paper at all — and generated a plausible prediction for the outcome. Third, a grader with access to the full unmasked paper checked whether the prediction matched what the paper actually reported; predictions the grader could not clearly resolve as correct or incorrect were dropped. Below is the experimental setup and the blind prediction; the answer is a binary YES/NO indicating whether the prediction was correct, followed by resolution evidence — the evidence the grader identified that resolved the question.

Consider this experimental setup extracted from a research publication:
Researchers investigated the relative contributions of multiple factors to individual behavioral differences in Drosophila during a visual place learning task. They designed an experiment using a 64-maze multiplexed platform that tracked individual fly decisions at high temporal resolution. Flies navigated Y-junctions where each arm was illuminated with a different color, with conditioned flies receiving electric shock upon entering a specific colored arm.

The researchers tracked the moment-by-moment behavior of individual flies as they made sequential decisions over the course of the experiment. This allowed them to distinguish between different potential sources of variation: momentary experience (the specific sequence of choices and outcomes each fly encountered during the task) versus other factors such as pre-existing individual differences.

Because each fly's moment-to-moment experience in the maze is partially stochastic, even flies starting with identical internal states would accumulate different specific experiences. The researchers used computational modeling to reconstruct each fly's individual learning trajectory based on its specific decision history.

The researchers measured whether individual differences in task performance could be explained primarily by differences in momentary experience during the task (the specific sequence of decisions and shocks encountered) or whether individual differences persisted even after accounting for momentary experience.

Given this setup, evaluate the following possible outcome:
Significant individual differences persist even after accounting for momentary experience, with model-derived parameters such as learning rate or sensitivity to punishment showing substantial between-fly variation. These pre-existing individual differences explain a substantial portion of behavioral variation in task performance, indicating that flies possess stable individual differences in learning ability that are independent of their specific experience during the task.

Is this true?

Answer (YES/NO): YES